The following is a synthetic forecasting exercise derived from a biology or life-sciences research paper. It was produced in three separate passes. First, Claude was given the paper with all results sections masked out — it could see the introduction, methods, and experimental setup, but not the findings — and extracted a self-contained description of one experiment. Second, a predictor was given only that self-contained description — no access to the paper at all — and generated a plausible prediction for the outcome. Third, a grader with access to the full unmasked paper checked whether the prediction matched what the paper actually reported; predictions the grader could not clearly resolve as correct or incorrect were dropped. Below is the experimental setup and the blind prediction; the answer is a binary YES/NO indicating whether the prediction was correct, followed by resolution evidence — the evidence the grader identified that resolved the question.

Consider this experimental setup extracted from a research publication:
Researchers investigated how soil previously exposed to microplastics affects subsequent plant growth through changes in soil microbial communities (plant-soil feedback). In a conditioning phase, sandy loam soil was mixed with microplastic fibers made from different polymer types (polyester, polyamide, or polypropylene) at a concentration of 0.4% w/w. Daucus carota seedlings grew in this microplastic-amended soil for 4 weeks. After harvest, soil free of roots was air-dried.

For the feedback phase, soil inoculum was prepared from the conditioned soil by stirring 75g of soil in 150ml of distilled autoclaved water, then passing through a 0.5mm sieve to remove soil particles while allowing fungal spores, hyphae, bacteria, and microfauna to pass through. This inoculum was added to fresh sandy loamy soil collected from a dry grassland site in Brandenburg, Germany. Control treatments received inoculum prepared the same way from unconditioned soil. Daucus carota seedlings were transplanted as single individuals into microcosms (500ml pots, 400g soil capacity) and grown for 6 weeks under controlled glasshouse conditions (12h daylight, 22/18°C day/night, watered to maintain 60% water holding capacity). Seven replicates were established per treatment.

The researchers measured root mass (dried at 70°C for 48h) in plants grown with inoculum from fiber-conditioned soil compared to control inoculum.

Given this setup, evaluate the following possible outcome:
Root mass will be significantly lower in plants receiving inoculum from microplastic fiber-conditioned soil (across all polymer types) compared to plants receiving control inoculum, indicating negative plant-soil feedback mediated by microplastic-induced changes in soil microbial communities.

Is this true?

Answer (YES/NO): NO